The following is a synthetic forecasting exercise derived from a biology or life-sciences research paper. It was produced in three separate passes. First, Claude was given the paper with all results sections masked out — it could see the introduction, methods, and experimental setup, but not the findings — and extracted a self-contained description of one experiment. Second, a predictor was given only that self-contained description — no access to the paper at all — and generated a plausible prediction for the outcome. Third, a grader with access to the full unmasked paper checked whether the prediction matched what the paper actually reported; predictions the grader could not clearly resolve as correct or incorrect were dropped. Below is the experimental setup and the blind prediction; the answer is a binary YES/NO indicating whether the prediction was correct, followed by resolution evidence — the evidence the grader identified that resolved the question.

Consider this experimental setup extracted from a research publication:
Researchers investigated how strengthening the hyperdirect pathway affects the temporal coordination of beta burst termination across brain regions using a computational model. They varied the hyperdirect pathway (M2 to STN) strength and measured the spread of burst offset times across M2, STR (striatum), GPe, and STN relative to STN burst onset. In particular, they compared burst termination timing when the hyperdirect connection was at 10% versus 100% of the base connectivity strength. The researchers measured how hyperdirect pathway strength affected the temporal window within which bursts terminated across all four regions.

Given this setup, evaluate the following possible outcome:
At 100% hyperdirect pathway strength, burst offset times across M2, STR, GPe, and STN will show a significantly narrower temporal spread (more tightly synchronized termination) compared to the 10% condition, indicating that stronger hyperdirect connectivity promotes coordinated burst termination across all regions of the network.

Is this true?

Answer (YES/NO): YES